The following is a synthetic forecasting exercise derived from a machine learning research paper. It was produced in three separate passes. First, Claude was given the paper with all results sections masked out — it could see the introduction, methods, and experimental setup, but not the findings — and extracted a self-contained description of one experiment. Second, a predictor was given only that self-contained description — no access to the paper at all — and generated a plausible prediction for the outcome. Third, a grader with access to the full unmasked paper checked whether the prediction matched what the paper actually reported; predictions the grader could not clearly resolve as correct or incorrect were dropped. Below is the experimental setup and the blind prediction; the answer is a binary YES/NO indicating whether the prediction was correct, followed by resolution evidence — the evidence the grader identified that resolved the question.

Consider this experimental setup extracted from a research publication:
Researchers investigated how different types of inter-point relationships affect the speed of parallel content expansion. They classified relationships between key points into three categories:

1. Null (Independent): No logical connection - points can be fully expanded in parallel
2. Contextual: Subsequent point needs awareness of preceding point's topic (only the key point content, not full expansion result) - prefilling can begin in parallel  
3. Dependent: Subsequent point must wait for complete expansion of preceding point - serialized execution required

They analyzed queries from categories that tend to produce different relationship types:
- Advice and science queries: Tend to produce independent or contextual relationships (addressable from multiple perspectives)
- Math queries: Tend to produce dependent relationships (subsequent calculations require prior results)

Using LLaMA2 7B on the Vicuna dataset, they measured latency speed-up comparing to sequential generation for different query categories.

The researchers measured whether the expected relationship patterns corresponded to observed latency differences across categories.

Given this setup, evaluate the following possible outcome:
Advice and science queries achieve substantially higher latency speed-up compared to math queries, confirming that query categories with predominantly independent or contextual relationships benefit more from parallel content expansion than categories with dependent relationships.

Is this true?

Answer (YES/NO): YES